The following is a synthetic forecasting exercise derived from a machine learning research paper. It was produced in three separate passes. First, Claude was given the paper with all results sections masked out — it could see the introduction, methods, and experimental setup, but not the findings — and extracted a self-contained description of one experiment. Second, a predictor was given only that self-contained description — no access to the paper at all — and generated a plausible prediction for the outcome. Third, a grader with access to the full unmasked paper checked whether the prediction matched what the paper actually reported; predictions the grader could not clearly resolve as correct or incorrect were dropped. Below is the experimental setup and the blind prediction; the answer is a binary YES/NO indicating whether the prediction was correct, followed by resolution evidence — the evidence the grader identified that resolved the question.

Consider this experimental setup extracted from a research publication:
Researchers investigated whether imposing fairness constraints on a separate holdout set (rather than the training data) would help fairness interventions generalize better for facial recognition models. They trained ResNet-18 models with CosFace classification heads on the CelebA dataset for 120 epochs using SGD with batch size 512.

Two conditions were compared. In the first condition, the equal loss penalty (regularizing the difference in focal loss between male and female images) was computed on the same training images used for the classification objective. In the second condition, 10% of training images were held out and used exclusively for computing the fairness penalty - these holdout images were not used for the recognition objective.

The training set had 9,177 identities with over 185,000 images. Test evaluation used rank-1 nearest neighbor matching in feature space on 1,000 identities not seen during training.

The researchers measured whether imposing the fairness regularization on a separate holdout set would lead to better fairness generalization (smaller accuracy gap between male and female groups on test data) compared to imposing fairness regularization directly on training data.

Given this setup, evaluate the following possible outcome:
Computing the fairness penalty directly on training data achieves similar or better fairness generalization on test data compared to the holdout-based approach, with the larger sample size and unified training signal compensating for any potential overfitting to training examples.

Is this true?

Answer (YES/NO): NO